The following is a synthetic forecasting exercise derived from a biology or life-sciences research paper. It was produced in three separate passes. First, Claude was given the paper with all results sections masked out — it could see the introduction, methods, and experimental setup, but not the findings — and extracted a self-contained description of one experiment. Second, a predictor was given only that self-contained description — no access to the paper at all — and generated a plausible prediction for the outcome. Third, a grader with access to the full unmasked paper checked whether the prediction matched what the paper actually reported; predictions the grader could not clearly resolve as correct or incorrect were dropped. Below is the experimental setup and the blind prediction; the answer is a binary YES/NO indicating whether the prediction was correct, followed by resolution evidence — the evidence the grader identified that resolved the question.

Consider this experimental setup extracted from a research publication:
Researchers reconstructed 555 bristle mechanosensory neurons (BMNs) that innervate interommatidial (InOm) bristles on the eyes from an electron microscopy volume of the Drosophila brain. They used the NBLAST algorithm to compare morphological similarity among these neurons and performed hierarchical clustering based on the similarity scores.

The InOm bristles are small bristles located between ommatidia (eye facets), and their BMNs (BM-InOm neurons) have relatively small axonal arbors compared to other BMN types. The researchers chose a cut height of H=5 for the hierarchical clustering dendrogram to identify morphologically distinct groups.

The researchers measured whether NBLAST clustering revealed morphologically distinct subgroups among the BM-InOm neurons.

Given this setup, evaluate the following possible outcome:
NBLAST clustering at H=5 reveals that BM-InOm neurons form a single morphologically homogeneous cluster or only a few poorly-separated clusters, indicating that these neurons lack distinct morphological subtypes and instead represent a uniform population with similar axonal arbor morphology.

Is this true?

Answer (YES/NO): NO